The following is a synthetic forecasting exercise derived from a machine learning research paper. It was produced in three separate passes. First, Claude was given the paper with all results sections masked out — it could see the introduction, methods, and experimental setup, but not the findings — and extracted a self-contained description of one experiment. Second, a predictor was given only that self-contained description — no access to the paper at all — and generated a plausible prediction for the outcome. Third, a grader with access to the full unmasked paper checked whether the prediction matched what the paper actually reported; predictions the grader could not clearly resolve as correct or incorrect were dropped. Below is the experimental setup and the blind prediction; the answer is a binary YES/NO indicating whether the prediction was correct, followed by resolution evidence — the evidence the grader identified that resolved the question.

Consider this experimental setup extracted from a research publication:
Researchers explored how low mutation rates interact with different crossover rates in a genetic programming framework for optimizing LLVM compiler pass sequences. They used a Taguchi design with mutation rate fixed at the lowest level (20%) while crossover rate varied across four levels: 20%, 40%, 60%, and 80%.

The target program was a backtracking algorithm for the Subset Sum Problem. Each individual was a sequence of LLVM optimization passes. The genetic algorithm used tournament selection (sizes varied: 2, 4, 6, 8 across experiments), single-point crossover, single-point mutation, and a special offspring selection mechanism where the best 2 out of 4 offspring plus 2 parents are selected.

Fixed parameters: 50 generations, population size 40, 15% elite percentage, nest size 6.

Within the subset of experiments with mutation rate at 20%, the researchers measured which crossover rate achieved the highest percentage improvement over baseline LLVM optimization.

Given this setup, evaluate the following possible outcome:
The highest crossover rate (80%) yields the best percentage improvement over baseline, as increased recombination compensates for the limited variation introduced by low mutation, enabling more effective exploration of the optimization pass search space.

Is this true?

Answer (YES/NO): NO